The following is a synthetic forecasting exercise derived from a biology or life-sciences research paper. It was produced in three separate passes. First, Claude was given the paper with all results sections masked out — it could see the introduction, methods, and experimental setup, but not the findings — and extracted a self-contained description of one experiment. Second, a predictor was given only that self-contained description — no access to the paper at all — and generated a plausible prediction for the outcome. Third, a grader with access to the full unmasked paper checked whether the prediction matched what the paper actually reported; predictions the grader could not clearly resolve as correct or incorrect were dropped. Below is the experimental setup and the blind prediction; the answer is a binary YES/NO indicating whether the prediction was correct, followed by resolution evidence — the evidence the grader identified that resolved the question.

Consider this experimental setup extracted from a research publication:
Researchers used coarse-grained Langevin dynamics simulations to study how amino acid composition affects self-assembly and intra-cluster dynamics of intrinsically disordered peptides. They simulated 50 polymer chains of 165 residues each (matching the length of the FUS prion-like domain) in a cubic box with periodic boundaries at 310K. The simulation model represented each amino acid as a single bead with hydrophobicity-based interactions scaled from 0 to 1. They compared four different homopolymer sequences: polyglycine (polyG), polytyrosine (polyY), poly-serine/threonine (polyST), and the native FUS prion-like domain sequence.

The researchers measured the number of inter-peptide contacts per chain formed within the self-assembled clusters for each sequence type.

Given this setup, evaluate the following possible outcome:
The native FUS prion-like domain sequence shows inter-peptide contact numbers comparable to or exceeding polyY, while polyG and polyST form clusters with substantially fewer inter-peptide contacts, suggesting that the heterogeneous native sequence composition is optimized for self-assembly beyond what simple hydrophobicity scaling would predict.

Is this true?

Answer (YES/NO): NO